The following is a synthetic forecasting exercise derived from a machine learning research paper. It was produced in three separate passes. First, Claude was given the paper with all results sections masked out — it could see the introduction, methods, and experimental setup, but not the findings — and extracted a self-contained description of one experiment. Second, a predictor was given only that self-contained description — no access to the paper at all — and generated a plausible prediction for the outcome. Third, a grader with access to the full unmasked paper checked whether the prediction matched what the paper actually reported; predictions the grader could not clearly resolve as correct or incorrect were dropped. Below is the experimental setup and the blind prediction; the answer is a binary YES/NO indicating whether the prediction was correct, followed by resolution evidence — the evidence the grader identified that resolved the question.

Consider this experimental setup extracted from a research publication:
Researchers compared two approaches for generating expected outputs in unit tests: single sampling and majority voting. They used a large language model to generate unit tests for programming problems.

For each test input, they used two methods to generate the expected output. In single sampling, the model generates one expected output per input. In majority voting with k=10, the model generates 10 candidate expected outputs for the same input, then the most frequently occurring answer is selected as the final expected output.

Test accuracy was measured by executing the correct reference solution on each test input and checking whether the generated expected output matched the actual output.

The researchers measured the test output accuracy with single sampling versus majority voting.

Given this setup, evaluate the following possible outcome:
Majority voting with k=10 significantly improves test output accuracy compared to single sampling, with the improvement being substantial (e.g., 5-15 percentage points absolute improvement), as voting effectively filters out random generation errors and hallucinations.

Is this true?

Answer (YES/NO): YES